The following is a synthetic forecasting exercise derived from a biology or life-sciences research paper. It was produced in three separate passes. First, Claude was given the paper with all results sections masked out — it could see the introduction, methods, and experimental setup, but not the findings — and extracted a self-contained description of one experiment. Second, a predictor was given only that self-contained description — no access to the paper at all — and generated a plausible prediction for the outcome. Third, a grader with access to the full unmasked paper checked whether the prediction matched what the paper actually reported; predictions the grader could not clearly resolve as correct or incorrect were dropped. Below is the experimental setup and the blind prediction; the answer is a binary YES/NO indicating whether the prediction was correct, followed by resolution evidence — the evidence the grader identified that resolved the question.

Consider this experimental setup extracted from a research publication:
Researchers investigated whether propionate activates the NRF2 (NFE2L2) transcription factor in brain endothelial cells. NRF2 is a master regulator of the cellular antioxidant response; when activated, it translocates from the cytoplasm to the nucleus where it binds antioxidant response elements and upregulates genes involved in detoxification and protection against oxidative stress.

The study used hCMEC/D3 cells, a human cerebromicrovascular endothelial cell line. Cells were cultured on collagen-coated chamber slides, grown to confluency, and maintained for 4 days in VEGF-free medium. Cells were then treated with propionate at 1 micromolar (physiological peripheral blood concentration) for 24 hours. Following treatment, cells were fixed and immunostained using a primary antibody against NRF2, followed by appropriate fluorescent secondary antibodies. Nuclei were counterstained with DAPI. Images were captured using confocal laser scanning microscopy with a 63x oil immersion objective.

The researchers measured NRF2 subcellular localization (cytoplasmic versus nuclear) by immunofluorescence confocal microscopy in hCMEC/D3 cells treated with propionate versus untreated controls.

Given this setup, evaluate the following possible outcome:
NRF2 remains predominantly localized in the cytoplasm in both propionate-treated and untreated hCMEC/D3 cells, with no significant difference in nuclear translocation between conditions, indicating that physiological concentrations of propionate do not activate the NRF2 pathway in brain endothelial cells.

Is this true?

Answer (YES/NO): NO